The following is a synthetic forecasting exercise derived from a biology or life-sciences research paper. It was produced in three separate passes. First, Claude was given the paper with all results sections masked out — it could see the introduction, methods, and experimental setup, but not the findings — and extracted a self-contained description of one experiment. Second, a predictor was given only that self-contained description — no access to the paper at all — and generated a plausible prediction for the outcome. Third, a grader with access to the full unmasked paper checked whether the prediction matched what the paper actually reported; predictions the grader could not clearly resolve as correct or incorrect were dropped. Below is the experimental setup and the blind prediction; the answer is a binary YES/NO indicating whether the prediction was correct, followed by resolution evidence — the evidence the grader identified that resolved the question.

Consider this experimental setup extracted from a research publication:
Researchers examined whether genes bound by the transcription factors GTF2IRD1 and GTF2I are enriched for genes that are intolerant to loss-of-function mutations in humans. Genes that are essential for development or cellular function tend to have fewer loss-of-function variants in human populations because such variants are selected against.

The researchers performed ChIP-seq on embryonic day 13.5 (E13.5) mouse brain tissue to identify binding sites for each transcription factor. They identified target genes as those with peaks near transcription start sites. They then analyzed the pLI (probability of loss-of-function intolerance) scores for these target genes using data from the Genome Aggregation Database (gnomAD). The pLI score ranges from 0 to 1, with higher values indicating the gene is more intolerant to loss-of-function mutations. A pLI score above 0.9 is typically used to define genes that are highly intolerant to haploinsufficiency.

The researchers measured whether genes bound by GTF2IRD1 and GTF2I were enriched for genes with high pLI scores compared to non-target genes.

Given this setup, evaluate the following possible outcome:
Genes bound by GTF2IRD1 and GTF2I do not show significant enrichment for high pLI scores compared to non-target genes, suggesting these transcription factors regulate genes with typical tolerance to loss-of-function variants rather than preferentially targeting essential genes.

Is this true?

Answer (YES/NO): NO